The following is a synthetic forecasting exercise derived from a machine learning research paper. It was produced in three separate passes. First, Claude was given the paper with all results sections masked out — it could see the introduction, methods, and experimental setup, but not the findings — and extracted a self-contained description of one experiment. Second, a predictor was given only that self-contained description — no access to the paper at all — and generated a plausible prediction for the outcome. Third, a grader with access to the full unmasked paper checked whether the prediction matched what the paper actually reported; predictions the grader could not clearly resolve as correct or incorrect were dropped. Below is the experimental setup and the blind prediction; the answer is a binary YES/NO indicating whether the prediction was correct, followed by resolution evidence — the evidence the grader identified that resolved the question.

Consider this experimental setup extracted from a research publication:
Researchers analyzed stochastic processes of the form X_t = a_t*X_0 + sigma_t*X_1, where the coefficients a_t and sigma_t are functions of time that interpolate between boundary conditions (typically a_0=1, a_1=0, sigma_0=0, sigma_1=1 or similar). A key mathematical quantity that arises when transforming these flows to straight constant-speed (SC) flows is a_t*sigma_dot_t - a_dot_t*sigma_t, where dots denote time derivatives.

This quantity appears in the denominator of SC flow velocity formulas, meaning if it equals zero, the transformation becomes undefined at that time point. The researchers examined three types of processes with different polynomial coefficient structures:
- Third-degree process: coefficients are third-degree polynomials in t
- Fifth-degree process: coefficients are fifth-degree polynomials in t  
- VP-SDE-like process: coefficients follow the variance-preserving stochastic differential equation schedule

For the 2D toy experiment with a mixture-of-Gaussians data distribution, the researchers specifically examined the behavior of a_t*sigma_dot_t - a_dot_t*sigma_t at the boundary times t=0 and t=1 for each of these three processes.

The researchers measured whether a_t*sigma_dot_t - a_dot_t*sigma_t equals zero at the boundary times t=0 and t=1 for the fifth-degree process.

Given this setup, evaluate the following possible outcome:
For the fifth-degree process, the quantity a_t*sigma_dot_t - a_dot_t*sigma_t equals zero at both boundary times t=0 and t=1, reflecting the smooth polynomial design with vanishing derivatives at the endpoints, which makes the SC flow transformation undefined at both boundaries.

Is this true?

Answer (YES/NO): YES